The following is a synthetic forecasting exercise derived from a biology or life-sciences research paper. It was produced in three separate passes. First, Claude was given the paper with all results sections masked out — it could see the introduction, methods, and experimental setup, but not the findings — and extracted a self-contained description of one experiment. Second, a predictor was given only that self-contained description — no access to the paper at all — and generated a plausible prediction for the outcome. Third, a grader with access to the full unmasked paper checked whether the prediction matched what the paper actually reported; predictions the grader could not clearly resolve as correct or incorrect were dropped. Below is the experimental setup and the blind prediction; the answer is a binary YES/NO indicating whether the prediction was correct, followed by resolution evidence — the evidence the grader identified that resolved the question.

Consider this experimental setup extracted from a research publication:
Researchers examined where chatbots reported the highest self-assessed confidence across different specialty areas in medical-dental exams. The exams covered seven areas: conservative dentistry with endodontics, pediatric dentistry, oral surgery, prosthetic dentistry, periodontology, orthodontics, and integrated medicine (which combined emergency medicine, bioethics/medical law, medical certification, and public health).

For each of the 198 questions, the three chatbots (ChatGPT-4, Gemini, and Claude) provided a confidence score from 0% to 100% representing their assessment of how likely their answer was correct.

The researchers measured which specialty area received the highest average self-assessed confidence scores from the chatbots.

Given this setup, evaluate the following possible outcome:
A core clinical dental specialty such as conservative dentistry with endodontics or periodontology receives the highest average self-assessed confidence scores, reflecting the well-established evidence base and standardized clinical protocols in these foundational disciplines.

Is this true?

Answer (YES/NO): NO